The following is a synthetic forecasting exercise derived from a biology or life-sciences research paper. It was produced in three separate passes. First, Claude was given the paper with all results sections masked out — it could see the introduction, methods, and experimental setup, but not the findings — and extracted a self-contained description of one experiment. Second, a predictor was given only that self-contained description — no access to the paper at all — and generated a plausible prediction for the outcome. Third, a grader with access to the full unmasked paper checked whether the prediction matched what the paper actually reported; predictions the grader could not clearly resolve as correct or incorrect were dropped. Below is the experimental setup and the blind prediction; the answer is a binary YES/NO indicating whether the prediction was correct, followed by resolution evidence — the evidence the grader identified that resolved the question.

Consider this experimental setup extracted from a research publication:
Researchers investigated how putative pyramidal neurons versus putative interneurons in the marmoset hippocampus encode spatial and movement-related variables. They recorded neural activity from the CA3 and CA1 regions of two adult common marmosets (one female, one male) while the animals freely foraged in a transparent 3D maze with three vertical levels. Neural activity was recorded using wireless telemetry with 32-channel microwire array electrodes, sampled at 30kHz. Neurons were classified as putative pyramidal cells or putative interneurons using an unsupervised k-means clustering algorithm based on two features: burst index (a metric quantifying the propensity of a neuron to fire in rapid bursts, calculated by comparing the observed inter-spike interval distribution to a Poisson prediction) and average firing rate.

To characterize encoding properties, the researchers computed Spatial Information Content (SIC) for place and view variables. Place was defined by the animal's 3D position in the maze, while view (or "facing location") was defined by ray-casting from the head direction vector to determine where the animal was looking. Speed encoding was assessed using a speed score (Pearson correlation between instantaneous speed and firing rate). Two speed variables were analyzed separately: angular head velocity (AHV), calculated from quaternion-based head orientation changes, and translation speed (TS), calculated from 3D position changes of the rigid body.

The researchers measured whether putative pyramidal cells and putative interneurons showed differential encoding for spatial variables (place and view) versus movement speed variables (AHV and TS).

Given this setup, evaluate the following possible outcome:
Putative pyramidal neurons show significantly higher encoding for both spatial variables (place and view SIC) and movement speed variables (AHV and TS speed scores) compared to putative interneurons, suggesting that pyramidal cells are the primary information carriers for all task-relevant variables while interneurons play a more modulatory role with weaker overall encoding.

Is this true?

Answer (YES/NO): NO